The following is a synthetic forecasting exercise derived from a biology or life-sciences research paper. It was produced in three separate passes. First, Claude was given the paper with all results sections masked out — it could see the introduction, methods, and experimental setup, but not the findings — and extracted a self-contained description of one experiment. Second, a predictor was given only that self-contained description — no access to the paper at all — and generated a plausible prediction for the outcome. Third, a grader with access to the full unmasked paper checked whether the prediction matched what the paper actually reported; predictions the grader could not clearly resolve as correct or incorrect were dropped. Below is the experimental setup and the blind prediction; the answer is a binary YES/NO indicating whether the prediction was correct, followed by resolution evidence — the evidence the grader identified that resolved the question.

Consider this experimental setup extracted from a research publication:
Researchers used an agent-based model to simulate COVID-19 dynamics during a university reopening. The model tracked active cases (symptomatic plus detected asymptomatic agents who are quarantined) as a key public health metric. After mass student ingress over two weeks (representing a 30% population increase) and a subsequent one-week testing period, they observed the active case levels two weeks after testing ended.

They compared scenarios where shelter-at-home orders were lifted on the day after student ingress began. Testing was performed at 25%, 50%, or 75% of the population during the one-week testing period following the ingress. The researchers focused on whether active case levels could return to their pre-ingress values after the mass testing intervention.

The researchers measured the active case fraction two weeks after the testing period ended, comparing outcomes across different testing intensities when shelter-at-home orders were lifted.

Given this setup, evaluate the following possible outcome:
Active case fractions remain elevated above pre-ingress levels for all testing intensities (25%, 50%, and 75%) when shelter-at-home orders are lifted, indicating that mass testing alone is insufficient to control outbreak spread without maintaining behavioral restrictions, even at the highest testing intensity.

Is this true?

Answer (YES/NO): NO